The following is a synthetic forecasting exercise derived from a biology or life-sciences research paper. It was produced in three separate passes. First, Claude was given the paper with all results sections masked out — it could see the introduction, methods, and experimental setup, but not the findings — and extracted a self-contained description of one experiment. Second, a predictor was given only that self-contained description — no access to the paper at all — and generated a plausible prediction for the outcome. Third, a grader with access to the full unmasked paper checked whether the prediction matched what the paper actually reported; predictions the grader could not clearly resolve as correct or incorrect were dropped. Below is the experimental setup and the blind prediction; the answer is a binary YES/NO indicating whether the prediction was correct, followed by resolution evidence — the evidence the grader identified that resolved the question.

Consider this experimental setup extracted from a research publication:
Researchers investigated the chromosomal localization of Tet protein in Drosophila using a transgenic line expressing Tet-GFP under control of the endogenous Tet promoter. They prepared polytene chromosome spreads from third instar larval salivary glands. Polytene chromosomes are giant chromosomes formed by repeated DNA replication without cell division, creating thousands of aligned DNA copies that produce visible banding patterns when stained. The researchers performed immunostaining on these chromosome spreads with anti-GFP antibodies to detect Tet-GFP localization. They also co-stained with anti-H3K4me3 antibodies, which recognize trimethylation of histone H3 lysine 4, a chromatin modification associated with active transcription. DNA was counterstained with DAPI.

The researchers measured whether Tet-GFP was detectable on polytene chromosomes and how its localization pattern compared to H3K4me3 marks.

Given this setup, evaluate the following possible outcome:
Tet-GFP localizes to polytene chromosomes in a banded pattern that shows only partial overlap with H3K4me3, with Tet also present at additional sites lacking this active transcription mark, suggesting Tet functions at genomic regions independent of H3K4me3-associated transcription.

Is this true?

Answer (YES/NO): NO